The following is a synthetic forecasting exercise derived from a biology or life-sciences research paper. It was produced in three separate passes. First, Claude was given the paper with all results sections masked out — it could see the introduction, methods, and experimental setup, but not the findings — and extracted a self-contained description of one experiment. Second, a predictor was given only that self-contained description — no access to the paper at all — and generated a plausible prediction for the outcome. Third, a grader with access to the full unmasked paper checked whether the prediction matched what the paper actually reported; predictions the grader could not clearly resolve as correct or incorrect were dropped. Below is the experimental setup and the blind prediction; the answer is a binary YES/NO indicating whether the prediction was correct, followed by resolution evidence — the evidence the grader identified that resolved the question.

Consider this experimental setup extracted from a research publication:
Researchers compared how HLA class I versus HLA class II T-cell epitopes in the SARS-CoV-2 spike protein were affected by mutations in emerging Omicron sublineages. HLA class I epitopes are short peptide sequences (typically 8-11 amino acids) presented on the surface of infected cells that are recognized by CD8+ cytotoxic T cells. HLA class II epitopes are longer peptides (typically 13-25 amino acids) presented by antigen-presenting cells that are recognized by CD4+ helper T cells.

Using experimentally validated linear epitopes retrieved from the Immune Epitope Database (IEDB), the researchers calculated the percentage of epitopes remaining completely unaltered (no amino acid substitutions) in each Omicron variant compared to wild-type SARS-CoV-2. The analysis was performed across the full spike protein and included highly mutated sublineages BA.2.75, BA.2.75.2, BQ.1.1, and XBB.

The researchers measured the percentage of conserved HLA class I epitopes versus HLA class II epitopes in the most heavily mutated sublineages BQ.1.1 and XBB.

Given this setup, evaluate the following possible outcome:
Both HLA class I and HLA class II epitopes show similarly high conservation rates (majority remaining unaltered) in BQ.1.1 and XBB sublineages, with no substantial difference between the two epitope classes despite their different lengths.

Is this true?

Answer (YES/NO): NO